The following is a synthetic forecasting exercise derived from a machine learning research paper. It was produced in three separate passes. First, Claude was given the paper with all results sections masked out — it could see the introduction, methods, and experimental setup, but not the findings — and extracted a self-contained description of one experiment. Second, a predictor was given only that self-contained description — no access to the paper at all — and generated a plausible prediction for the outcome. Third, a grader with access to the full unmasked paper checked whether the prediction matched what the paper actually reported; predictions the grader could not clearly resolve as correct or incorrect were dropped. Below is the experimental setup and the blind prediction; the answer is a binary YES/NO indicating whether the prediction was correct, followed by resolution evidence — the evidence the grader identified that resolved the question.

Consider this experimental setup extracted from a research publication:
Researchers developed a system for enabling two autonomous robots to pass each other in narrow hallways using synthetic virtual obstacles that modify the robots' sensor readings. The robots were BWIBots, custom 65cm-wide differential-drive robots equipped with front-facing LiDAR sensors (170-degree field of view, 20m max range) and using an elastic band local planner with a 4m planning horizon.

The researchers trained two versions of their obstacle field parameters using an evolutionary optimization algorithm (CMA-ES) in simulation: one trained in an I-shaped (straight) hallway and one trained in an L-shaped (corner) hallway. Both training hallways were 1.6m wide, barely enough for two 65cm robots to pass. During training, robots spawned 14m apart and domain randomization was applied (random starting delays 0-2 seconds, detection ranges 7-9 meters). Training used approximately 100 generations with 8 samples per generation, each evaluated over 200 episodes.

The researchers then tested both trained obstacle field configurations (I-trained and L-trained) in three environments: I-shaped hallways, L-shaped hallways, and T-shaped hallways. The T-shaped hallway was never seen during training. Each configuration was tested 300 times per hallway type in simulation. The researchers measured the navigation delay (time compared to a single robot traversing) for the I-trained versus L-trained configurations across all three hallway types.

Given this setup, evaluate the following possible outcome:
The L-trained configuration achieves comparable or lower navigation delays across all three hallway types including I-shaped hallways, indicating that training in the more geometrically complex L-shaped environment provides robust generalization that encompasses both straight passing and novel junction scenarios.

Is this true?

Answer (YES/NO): YES